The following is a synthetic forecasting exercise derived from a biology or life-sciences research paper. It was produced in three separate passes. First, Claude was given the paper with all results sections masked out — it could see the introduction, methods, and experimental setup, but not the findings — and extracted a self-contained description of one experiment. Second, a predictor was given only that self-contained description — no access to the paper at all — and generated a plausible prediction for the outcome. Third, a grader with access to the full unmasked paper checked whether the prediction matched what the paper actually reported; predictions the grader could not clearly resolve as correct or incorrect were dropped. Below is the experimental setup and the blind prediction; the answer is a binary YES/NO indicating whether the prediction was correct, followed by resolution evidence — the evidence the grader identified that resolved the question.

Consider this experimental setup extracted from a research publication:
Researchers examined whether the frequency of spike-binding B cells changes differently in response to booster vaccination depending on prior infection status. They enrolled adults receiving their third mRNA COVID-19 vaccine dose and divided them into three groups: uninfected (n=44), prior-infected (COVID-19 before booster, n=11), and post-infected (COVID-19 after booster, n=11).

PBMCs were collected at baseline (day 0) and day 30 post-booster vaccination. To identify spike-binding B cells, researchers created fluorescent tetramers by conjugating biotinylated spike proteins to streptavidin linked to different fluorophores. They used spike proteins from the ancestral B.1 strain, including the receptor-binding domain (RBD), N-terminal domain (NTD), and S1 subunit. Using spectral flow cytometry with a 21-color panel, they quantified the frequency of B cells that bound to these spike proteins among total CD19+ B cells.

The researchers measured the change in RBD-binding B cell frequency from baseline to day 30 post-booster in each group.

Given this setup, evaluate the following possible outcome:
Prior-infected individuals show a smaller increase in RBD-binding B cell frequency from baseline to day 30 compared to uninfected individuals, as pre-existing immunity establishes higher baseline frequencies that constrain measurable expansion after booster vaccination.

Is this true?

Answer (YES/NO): YES